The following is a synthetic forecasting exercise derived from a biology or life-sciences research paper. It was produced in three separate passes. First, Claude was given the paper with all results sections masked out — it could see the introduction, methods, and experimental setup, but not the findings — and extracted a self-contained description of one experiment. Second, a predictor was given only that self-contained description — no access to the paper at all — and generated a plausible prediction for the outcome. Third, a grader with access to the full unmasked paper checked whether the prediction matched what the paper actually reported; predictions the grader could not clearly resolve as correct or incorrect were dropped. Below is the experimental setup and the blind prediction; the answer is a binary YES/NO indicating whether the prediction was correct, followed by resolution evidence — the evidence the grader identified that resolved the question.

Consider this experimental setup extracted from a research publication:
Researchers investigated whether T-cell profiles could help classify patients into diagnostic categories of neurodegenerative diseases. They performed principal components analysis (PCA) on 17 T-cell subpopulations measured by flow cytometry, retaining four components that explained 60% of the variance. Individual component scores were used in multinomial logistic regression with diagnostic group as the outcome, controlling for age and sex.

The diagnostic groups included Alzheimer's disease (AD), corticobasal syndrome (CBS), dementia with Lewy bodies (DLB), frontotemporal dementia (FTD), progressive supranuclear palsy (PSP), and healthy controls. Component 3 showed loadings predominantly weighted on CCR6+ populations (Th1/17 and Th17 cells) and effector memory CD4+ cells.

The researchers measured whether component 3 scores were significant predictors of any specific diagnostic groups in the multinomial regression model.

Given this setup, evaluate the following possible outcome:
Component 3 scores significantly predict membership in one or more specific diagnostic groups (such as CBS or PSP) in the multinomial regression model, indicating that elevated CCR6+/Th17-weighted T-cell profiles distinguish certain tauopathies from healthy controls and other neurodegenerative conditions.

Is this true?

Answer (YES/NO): NO